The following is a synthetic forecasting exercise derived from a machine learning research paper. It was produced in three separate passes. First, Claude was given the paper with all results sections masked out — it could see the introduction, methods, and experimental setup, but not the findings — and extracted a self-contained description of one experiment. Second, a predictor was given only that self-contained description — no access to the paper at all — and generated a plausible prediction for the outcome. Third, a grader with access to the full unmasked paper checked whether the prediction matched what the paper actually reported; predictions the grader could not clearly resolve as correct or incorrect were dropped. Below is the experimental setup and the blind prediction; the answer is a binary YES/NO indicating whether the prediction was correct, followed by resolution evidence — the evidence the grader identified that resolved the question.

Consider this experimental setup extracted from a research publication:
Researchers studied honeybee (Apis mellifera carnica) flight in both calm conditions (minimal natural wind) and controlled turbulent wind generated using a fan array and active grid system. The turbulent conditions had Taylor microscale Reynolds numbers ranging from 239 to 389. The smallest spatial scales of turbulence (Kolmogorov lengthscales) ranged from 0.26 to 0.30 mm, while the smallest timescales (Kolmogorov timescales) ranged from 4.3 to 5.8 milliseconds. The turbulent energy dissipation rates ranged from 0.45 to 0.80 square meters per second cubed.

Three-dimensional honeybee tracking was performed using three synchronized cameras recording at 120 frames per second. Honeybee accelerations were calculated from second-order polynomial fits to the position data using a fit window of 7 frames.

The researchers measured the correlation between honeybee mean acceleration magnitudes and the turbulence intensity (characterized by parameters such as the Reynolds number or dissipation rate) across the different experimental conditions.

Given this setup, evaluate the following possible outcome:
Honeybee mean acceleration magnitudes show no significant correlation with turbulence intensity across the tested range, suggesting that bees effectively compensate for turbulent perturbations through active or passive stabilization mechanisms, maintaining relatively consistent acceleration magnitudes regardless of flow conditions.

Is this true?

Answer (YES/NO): YES